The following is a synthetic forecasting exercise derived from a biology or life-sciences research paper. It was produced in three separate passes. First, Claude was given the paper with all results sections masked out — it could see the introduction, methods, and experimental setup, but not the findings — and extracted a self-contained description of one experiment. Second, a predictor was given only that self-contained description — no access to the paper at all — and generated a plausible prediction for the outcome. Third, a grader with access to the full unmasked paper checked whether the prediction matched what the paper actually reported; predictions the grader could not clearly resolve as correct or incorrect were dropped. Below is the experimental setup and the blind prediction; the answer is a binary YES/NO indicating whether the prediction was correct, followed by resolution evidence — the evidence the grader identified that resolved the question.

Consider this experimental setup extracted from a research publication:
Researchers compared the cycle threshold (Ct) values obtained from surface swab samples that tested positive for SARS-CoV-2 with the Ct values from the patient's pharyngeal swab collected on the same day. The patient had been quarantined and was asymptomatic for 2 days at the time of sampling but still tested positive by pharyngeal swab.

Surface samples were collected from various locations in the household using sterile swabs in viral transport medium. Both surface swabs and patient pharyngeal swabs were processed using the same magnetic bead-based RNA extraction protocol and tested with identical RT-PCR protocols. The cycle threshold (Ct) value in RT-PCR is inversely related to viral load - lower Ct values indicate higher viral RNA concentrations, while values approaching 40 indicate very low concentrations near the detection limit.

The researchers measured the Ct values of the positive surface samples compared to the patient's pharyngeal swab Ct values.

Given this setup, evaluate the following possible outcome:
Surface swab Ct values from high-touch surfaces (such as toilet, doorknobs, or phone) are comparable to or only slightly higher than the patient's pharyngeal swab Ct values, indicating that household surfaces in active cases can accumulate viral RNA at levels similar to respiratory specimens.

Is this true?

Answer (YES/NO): NO